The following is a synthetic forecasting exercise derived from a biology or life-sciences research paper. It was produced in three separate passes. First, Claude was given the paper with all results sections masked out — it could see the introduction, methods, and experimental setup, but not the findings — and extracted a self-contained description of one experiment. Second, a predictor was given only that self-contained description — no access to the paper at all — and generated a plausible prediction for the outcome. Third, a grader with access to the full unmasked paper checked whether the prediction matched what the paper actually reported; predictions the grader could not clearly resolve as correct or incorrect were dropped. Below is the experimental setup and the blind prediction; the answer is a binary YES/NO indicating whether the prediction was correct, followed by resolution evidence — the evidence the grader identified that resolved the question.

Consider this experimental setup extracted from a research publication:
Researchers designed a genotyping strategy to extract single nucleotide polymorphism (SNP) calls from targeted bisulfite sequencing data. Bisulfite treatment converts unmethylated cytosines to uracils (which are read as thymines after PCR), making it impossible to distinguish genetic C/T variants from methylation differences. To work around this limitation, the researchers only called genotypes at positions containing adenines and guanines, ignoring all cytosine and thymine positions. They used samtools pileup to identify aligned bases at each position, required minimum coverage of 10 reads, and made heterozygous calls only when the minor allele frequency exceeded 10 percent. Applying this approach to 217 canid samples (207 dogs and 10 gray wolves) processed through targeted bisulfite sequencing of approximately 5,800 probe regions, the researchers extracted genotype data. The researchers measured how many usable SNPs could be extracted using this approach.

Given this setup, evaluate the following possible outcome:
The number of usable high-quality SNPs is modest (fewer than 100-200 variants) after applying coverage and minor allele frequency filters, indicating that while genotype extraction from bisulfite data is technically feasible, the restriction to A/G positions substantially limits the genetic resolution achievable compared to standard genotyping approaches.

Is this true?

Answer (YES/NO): NO